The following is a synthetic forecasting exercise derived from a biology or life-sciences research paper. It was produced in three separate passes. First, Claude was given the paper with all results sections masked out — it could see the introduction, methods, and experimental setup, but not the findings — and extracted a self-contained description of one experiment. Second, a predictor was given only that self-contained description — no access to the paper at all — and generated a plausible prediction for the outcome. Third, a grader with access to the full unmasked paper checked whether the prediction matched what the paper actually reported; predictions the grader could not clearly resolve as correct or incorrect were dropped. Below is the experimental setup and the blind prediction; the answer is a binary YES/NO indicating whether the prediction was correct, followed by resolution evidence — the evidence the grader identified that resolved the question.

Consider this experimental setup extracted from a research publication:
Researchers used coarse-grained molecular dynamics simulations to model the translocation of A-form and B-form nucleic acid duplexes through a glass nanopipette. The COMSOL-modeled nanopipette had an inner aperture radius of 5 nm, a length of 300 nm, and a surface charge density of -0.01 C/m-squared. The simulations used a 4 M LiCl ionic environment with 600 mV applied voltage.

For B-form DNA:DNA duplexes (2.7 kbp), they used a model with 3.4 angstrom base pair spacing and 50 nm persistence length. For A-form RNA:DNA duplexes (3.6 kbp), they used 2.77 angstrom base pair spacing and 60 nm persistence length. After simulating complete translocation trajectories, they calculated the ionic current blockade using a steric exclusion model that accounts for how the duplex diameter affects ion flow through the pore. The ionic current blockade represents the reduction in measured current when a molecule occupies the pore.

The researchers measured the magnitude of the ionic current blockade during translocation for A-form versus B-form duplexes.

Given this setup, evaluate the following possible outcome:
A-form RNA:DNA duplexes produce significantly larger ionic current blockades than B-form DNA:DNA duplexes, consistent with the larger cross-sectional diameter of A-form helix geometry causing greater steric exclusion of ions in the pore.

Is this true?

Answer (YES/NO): YES